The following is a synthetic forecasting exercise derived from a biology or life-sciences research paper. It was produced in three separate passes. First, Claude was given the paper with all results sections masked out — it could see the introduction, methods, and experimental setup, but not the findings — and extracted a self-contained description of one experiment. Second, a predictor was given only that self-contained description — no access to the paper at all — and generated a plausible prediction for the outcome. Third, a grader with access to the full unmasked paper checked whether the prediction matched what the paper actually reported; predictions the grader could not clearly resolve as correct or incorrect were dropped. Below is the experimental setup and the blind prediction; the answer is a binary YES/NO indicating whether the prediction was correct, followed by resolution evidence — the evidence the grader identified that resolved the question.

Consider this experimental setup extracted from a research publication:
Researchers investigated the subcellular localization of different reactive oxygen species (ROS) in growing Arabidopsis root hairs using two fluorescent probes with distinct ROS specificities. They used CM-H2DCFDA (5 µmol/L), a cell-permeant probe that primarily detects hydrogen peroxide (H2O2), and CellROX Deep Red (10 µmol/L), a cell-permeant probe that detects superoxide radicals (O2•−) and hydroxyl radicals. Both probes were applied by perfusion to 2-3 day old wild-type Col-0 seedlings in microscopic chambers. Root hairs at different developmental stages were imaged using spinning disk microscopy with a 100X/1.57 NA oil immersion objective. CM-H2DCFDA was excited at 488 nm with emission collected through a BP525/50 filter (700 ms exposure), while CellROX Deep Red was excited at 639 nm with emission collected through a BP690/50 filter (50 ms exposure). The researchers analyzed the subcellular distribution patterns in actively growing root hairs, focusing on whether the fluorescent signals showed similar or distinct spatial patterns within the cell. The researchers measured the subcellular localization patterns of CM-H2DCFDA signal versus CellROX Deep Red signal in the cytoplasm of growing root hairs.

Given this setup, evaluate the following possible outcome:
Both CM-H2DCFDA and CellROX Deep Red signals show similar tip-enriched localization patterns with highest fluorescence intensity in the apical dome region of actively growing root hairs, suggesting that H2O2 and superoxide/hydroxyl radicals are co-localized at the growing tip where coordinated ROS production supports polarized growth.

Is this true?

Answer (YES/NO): NO